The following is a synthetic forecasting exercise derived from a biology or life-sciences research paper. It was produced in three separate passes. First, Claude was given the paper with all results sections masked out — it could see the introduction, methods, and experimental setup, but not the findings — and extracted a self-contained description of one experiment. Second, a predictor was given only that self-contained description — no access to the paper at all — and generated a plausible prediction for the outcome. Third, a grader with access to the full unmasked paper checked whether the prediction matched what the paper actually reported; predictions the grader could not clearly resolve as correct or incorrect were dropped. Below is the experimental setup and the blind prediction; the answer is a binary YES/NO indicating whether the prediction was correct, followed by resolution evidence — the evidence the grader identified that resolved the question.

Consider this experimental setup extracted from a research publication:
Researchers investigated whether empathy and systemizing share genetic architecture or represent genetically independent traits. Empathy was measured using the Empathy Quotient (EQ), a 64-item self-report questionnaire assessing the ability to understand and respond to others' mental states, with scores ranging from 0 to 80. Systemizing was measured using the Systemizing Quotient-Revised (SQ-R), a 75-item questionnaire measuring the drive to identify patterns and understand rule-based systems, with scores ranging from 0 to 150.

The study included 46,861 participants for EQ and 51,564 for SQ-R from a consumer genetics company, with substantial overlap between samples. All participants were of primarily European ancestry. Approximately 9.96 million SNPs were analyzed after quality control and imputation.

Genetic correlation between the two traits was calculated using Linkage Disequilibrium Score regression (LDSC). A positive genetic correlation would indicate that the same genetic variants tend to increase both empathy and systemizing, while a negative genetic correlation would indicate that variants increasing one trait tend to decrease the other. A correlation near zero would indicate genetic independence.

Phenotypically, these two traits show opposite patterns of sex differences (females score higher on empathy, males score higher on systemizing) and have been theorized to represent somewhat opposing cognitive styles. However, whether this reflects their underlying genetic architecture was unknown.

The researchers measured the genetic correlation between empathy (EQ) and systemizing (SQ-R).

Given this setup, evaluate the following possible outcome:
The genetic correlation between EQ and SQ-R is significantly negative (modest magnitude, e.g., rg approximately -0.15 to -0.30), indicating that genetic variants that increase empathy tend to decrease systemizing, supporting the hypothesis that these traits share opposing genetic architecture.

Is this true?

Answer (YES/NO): NO